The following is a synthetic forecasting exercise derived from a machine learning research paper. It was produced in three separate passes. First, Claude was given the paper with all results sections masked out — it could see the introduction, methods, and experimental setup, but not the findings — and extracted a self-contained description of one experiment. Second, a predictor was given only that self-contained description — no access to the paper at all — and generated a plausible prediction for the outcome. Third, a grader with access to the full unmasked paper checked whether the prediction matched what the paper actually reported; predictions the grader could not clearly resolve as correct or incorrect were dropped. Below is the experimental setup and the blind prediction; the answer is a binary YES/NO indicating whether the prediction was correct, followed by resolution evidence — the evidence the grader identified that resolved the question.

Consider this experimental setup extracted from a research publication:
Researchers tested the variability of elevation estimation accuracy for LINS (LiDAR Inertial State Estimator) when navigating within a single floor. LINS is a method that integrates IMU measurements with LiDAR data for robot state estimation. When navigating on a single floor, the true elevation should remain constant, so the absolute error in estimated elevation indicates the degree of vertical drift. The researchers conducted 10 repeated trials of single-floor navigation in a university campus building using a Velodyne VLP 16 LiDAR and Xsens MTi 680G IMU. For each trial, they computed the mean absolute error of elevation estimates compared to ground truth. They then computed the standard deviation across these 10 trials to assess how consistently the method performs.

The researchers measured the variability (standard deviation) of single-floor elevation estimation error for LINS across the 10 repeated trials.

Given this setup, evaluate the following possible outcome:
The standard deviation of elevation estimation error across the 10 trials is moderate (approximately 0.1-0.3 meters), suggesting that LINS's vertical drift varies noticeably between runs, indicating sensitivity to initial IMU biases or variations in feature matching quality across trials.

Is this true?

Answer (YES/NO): NO